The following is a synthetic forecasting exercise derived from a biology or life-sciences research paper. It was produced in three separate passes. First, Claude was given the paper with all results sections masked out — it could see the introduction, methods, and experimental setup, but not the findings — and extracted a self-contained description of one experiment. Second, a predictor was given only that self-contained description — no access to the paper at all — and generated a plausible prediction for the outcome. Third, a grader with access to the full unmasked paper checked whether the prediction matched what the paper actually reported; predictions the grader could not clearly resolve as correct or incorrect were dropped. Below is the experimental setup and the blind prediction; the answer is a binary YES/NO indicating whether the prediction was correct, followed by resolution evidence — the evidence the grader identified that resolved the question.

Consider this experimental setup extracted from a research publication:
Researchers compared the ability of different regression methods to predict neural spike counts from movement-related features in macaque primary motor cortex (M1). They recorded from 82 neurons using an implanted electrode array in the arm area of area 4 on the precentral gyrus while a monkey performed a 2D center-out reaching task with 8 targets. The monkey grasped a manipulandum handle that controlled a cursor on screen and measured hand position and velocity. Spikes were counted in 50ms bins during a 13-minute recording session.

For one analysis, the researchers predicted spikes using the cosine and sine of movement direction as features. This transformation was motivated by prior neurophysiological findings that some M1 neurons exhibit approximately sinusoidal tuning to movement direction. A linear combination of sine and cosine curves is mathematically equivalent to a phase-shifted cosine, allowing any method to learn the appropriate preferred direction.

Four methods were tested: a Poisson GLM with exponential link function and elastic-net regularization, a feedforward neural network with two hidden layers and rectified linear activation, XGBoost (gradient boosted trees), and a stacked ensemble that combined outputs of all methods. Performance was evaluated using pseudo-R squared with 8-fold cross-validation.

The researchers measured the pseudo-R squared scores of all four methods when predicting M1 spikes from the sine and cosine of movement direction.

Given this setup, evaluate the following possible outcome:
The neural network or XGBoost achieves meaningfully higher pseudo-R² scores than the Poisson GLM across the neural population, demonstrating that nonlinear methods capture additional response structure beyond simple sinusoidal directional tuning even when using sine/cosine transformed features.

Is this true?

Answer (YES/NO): NO